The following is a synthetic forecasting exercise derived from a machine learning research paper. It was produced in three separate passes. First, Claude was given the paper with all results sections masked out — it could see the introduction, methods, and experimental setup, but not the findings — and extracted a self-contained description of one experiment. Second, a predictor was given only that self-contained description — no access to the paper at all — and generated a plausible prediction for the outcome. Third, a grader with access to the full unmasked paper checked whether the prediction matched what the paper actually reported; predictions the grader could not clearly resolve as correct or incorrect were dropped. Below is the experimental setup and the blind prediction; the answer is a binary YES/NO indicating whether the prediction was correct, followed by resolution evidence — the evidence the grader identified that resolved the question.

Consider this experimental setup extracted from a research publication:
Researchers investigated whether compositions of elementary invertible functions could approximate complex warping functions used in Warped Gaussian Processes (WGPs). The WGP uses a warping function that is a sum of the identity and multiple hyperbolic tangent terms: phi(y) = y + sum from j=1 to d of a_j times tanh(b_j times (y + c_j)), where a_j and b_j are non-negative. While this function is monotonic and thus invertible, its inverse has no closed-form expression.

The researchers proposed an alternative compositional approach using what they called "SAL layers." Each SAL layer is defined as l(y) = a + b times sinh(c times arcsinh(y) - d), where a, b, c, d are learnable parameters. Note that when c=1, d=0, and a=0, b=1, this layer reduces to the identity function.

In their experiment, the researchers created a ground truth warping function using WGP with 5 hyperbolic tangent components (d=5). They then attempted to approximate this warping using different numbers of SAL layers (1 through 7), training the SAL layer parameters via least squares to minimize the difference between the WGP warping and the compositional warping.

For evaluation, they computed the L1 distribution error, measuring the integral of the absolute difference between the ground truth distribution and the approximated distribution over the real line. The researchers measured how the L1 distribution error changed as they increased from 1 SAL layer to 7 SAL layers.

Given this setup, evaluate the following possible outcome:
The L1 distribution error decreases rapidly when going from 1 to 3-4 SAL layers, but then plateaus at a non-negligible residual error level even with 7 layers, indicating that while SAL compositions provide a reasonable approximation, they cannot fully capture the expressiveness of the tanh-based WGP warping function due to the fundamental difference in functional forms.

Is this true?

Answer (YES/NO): NO